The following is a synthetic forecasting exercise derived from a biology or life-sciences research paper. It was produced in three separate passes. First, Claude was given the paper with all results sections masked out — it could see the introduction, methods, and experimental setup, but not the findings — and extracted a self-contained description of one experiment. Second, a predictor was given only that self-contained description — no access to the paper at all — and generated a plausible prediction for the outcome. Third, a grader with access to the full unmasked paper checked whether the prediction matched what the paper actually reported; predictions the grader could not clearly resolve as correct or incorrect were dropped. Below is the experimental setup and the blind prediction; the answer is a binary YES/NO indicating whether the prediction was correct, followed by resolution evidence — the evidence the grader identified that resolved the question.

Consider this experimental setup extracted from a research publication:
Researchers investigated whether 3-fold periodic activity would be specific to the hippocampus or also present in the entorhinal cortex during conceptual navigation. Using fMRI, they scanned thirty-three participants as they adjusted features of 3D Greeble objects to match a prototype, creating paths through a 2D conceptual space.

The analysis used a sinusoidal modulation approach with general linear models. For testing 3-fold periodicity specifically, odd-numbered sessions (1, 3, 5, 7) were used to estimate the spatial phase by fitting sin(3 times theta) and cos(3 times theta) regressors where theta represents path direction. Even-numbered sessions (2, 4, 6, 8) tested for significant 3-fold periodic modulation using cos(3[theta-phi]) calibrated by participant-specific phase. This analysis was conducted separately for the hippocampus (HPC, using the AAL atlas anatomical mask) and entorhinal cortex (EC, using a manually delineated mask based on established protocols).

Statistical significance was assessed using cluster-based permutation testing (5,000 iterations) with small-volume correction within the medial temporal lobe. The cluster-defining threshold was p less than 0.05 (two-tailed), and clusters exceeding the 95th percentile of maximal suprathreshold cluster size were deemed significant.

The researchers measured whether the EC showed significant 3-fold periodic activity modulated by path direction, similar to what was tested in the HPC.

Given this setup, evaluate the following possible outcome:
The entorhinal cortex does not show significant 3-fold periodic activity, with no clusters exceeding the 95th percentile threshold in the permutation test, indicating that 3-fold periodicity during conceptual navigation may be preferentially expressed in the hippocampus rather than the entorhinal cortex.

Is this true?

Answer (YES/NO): YES